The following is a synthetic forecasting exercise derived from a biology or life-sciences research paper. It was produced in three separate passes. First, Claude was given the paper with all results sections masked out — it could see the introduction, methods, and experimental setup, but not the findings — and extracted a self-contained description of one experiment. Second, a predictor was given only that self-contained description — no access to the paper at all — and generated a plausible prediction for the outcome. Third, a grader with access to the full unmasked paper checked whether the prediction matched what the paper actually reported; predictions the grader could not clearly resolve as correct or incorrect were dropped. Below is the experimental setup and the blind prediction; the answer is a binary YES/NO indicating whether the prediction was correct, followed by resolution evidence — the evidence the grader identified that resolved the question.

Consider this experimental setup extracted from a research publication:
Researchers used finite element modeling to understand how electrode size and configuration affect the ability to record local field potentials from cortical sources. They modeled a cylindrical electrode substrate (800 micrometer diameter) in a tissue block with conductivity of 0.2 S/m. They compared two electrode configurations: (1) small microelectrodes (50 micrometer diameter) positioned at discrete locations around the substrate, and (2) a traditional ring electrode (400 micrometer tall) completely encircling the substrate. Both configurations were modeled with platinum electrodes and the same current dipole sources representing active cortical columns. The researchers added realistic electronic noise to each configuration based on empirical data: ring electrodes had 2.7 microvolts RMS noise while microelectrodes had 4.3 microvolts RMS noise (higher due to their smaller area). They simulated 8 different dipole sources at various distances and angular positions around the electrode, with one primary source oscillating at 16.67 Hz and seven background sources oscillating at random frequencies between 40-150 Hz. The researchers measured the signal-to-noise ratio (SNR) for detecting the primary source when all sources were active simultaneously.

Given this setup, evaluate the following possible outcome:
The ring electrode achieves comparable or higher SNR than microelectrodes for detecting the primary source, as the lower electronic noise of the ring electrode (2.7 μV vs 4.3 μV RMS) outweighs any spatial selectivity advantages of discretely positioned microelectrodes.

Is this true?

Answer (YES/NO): NO